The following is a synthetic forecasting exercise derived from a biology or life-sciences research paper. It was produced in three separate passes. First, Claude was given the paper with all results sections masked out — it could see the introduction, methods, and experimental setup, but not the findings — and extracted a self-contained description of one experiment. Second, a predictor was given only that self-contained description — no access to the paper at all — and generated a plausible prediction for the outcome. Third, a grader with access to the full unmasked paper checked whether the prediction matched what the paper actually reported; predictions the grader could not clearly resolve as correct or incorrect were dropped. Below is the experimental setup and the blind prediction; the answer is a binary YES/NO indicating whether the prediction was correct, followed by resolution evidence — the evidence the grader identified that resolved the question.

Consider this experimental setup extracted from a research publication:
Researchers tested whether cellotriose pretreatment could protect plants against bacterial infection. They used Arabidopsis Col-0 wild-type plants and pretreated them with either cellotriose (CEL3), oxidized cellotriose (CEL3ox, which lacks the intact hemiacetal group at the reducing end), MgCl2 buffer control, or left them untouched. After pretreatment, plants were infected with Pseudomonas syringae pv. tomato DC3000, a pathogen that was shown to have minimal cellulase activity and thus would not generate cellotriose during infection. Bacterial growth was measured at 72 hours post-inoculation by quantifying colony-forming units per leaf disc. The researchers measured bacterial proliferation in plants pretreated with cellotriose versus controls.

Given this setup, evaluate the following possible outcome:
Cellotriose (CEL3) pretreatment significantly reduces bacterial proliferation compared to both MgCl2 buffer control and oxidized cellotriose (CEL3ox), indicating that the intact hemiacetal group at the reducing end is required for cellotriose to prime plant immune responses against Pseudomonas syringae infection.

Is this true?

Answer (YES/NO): YES